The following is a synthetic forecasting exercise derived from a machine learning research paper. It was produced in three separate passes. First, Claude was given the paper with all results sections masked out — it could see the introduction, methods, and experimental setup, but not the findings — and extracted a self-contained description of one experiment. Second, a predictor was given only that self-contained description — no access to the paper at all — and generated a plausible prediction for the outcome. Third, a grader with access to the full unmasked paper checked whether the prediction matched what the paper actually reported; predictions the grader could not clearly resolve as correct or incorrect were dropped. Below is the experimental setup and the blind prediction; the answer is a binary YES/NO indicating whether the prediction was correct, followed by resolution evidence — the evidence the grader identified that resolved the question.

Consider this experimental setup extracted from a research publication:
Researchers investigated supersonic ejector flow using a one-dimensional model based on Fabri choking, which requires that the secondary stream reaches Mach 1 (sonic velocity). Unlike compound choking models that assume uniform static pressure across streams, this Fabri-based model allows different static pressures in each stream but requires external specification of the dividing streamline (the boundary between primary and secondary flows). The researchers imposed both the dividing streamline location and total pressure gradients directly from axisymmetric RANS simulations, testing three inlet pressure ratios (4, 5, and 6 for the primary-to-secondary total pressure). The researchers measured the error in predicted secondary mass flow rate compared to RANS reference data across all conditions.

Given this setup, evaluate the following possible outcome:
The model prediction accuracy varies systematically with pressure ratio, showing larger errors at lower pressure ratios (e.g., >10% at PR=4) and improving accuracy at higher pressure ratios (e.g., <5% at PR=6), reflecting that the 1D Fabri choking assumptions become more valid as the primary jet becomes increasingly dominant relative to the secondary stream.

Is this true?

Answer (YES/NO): NO